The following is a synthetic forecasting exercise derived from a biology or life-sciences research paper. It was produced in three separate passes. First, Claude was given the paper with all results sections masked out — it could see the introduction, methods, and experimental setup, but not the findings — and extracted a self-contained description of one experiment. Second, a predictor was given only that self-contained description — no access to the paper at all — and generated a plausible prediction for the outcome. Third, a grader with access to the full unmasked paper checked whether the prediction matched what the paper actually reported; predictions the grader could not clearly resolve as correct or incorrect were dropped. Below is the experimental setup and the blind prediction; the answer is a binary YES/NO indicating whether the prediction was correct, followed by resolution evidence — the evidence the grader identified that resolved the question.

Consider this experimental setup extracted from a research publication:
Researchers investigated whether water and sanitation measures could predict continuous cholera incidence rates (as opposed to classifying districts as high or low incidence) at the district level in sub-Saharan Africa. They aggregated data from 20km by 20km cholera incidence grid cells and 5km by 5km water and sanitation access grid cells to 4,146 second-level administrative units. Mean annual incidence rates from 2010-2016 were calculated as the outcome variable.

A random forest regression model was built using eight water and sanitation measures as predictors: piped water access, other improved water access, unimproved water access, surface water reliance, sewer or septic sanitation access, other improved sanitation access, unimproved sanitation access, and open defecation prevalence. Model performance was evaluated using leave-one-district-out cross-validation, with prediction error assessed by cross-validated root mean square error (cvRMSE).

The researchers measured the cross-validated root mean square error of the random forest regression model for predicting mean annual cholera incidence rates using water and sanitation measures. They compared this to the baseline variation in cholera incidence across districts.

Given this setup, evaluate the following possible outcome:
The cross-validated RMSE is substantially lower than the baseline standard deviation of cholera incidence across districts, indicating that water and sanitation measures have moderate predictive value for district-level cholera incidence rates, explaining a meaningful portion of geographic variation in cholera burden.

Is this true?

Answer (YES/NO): NO